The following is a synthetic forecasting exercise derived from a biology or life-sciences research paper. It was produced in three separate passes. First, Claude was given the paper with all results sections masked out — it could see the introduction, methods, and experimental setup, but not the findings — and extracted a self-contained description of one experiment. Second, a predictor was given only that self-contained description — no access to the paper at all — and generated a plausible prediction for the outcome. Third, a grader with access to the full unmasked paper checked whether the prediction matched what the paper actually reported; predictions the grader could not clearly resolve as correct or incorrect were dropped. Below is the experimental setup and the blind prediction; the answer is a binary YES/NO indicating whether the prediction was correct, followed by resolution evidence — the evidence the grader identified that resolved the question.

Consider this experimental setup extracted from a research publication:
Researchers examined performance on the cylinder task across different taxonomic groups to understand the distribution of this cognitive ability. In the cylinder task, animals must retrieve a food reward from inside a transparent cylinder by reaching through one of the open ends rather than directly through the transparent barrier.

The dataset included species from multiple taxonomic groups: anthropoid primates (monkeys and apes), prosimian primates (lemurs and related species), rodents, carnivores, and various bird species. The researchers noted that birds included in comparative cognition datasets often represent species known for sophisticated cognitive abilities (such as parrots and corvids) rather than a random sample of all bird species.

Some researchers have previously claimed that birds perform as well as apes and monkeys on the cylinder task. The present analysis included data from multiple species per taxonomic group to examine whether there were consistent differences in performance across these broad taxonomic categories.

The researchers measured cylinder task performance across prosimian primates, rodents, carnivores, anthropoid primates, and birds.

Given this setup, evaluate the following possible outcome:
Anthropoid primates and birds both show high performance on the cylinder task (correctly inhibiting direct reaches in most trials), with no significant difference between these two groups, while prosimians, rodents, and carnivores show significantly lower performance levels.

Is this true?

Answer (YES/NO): NO